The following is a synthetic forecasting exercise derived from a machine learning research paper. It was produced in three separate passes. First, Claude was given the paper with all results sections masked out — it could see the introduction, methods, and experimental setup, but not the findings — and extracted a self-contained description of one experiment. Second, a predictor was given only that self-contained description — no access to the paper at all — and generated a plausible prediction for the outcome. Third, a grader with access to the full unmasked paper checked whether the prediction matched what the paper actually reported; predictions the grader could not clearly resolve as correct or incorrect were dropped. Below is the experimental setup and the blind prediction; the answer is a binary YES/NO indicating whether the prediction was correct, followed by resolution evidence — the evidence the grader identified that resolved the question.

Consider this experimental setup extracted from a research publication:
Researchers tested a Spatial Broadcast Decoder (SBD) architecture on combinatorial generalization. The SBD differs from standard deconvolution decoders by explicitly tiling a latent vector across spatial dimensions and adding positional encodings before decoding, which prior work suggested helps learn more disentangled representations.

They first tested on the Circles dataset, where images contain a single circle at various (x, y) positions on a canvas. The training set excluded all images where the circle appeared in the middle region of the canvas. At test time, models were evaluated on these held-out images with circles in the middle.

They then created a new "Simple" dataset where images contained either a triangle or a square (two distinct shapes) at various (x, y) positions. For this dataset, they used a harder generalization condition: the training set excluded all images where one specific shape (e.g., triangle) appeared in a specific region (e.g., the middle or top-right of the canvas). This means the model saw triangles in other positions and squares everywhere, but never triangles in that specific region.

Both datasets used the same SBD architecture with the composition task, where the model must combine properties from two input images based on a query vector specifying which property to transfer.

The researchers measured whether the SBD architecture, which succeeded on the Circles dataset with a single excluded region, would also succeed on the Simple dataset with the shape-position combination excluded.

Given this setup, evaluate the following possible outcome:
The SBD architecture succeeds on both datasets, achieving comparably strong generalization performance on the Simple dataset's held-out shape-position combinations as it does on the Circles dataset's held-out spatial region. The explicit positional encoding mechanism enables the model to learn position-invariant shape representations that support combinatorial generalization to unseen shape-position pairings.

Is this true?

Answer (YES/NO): NO